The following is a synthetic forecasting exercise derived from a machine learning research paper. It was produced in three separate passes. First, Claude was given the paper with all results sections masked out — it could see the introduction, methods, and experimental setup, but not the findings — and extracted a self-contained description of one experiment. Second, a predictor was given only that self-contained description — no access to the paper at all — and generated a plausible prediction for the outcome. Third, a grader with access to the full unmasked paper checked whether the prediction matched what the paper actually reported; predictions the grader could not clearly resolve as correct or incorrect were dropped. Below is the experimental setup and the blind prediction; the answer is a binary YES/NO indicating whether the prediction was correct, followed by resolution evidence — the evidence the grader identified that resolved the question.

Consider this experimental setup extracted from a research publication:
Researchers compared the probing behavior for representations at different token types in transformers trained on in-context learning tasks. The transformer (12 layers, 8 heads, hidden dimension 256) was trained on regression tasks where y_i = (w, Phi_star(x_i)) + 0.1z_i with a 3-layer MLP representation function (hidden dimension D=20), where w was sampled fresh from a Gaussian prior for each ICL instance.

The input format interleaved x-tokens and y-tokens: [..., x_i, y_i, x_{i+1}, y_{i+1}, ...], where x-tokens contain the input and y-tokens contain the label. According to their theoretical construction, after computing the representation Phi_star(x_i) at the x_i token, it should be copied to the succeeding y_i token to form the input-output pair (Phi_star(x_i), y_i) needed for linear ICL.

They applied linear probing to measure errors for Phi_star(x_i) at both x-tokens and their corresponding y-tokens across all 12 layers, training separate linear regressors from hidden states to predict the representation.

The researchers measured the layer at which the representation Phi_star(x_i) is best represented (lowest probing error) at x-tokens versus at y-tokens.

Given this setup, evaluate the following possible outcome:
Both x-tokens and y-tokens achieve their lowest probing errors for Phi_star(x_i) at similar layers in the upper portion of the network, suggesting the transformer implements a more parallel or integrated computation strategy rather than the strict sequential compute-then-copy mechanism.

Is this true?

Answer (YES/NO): NO